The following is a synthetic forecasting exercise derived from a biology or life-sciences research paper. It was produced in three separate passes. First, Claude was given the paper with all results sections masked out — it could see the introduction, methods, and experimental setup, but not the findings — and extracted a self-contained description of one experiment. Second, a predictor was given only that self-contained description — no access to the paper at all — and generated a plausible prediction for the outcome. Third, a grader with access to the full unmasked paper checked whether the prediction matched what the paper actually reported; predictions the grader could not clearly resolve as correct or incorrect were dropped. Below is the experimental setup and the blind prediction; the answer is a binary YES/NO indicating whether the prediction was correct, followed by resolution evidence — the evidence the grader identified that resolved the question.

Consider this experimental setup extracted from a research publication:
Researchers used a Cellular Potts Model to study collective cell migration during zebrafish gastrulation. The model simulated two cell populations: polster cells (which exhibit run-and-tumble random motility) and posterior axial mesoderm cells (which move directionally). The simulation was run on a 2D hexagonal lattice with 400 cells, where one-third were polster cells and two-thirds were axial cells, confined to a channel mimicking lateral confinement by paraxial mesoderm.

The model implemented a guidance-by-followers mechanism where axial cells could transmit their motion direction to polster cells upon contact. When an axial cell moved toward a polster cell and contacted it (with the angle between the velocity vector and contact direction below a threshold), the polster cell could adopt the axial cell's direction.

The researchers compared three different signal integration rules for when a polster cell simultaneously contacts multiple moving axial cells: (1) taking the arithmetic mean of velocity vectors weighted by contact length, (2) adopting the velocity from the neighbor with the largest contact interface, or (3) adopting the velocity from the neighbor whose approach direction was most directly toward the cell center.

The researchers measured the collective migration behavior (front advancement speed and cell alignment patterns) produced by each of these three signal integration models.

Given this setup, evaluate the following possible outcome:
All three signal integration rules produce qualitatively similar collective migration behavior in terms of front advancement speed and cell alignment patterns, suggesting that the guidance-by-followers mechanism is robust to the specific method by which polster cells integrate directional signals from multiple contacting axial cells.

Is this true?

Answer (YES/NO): YES